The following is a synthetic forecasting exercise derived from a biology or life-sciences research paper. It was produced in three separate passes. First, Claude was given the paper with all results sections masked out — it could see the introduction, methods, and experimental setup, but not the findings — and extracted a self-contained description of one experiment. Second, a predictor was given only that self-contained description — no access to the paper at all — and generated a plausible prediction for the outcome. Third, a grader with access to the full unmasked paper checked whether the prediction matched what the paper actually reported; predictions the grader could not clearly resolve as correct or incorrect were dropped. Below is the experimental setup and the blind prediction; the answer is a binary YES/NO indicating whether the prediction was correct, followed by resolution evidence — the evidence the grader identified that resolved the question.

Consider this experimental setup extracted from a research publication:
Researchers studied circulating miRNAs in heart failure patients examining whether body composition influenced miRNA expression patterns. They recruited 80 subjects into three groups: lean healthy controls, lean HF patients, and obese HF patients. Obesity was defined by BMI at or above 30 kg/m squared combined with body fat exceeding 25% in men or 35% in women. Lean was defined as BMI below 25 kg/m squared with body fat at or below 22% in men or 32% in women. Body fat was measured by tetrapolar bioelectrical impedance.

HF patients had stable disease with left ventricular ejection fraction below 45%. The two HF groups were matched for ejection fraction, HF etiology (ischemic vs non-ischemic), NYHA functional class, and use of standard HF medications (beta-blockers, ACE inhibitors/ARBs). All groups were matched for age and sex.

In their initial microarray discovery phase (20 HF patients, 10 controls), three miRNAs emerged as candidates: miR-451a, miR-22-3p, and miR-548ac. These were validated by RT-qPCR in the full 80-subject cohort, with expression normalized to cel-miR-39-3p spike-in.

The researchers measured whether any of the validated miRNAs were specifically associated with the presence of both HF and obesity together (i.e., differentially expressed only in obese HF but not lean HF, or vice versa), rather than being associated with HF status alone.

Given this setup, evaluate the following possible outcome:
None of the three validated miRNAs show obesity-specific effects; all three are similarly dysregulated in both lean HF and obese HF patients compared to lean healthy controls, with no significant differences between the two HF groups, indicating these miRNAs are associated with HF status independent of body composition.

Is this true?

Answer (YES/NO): YES